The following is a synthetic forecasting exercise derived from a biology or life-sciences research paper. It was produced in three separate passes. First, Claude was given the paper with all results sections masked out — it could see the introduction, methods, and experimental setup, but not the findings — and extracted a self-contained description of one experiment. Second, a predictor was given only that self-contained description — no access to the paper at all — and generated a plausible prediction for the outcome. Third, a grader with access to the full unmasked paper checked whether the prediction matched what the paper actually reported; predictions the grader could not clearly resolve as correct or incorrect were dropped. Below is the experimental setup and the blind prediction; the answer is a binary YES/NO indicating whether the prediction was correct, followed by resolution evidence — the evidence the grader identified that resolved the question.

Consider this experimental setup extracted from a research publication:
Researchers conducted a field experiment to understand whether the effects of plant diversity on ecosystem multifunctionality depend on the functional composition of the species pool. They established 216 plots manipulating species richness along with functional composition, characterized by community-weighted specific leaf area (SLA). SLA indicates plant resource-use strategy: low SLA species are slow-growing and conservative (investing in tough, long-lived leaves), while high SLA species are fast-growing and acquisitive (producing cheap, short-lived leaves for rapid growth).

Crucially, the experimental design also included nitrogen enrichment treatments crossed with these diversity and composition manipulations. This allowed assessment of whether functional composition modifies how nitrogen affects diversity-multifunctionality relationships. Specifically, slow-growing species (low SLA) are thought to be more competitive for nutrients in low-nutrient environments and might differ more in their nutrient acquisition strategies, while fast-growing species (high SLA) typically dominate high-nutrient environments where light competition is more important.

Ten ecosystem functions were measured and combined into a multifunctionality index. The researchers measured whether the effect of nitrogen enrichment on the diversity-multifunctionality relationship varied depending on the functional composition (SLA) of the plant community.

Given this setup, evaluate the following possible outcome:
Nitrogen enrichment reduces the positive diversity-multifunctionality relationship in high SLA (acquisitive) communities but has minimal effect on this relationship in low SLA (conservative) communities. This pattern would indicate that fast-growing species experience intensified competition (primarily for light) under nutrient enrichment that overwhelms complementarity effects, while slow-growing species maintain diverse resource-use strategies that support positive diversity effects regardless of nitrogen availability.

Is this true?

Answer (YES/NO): NO